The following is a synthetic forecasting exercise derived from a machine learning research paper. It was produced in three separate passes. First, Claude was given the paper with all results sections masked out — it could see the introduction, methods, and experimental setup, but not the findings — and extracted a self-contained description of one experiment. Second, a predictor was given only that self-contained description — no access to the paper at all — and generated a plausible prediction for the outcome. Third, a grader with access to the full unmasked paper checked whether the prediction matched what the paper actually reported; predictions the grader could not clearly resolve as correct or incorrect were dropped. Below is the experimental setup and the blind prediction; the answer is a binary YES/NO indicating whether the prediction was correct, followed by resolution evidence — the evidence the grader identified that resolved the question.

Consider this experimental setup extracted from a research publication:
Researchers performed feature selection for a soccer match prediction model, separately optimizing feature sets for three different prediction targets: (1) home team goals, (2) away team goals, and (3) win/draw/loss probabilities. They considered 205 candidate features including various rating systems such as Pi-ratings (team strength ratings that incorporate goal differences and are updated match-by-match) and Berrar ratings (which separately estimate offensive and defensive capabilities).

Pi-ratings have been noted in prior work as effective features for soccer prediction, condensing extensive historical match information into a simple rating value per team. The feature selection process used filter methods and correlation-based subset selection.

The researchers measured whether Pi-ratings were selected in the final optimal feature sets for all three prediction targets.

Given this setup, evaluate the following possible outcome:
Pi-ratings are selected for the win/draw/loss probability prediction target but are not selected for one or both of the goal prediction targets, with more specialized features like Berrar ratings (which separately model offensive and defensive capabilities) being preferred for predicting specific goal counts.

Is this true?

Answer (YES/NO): NO